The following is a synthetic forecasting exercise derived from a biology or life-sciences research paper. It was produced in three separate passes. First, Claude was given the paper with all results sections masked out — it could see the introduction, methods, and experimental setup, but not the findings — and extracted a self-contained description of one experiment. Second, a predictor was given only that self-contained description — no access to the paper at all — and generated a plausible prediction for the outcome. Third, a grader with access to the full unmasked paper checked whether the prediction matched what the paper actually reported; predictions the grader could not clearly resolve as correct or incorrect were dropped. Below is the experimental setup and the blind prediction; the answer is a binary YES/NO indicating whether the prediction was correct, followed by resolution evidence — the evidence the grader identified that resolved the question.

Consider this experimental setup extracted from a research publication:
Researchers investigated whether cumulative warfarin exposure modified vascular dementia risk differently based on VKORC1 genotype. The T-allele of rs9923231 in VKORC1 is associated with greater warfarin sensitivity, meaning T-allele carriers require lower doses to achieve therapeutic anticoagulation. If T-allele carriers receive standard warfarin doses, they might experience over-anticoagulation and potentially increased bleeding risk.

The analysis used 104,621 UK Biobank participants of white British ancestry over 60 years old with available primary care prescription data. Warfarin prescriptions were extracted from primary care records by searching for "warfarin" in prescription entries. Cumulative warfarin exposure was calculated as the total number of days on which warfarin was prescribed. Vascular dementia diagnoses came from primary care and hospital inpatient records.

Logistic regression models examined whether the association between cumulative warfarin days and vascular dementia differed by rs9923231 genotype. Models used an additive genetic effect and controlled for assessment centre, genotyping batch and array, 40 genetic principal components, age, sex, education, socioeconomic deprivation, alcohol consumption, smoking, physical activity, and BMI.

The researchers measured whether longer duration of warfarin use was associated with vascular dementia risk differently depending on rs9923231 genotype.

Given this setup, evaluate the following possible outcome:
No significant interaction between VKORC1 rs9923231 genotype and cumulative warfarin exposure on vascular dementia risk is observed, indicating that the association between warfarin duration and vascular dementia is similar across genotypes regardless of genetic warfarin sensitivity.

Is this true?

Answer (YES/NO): YES